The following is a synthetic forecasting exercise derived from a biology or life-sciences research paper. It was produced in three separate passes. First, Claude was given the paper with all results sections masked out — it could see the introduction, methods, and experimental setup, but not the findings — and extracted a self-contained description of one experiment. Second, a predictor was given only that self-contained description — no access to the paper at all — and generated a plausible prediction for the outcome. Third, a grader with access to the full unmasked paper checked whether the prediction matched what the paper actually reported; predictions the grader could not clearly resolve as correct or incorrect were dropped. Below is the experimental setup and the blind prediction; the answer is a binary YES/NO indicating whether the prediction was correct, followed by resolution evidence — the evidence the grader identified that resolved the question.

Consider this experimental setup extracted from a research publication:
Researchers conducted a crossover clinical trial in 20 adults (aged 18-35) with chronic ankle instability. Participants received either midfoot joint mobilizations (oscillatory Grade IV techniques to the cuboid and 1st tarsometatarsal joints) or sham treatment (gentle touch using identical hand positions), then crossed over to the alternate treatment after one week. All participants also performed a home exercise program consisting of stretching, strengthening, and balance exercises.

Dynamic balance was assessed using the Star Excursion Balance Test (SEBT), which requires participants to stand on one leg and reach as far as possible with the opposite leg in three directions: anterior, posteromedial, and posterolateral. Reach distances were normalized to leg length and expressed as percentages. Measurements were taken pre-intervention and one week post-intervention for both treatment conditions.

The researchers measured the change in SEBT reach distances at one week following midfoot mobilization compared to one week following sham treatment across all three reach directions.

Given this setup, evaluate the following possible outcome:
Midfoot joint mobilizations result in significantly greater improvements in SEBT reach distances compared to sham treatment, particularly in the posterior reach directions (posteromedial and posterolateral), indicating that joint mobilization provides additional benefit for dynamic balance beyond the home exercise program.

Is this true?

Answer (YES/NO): NO